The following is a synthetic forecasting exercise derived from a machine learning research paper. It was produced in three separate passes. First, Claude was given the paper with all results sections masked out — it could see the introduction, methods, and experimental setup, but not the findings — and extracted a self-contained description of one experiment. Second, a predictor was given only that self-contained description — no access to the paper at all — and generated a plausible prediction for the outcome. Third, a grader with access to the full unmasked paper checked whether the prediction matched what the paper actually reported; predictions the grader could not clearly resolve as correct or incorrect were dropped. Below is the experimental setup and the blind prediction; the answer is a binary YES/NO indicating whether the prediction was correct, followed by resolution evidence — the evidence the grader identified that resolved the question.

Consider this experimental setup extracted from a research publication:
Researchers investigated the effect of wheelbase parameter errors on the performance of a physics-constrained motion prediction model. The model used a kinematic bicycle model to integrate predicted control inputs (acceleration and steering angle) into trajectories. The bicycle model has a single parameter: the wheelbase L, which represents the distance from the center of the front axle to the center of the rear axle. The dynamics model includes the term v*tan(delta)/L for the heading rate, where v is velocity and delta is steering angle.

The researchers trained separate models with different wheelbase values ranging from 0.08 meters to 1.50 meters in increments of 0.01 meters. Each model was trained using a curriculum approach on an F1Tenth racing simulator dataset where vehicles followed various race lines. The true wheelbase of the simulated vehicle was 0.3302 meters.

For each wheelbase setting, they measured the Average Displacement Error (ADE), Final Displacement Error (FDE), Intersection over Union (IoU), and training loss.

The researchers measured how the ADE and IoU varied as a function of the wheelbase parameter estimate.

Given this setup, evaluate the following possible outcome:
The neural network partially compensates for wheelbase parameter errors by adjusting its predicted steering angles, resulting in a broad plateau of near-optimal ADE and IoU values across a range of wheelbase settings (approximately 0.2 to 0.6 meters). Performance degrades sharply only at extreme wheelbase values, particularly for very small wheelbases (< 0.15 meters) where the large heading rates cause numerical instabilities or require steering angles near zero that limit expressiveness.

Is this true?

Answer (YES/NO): NO